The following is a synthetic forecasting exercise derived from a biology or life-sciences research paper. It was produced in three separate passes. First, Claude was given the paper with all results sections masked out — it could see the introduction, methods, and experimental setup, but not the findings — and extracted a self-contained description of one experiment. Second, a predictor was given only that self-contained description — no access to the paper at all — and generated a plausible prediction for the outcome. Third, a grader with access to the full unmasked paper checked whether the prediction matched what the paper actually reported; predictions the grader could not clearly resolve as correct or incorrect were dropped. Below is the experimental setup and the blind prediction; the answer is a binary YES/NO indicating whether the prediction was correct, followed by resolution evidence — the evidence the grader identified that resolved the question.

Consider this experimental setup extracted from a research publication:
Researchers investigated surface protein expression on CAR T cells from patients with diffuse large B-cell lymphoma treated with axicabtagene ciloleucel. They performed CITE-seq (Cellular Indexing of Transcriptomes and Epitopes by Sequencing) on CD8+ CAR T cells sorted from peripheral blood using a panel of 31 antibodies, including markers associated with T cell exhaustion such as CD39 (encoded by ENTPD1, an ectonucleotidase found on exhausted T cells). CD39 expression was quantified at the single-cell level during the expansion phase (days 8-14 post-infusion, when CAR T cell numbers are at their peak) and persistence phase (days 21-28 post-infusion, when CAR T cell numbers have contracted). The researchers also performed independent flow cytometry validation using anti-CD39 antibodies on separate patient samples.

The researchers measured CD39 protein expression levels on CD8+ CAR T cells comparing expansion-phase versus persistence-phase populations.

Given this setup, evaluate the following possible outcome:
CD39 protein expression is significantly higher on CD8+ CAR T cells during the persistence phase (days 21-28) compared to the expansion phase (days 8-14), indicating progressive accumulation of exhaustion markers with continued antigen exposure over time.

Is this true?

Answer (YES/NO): NO